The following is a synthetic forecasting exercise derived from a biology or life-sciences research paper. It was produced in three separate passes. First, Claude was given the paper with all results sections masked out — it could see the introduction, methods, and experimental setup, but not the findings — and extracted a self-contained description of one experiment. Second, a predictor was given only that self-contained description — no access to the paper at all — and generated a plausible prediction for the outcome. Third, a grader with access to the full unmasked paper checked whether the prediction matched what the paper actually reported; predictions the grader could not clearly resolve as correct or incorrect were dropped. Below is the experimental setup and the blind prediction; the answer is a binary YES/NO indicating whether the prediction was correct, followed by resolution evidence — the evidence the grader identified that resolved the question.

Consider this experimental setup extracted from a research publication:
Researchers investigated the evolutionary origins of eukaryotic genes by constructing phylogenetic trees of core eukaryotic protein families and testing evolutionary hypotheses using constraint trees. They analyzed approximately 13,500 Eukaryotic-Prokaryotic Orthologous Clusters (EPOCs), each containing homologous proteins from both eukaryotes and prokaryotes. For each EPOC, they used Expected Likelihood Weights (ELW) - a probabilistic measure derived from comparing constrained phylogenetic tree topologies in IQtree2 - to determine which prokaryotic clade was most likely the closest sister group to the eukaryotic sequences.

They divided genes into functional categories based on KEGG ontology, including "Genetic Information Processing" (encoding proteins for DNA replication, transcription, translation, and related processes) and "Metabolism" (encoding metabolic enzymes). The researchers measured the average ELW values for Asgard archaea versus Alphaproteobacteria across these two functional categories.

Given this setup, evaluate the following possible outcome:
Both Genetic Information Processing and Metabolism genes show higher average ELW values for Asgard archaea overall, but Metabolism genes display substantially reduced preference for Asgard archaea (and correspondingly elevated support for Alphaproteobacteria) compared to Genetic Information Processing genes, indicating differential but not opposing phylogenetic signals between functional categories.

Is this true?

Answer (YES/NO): YES